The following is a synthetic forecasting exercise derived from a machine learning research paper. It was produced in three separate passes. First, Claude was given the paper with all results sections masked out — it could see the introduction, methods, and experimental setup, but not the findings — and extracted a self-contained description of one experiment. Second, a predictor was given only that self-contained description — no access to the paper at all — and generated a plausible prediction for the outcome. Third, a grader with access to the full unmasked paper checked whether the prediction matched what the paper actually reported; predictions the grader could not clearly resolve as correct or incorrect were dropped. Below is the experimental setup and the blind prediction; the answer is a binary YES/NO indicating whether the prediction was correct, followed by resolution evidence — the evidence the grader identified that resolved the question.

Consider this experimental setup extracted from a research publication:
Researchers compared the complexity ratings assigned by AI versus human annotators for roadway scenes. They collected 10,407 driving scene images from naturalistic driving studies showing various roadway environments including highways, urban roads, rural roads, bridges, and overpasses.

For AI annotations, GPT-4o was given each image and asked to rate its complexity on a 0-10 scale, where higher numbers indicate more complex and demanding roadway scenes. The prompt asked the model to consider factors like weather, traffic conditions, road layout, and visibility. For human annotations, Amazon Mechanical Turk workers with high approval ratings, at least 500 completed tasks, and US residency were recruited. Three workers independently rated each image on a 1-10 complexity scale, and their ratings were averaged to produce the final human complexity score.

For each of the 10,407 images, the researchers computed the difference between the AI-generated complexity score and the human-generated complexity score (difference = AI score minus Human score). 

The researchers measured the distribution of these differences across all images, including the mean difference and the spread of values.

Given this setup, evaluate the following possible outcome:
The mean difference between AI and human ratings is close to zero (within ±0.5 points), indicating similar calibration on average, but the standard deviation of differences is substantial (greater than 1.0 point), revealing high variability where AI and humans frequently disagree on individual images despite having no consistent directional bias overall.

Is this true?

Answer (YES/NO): YES